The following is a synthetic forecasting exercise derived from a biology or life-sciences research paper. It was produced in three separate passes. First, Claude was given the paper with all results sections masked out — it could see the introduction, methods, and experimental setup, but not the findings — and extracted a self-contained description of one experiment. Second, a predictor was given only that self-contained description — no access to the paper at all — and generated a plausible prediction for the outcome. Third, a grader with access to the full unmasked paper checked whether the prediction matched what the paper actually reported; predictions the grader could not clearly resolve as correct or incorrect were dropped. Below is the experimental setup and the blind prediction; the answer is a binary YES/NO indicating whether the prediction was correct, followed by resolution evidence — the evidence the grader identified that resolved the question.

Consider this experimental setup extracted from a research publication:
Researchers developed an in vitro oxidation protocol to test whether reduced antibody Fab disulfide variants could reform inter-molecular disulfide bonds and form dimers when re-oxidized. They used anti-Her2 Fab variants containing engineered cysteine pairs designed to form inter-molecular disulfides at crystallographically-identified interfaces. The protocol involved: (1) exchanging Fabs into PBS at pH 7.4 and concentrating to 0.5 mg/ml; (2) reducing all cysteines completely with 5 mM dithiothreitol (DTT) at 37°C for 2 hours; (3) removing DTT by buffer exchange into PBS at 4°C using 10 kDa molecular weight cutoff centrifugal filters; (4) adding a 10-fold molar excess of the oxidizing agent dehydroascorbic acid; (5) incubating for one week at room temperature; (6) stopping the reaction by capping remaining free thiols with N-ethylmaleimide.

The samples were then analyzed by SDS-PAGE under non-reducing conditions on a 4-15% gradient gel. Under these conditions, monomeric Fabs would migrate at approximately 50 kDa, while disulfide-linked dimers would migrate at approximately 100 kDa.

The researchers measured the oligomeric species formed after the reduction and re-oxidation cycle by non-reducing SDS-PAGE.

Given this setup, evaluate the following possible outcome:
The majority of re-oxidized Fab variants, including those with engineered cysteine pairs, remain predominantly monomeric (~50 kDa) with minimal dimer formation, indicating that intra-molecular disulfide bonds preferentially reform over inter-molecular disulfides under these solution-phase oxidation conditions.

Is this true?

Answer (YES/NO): NO